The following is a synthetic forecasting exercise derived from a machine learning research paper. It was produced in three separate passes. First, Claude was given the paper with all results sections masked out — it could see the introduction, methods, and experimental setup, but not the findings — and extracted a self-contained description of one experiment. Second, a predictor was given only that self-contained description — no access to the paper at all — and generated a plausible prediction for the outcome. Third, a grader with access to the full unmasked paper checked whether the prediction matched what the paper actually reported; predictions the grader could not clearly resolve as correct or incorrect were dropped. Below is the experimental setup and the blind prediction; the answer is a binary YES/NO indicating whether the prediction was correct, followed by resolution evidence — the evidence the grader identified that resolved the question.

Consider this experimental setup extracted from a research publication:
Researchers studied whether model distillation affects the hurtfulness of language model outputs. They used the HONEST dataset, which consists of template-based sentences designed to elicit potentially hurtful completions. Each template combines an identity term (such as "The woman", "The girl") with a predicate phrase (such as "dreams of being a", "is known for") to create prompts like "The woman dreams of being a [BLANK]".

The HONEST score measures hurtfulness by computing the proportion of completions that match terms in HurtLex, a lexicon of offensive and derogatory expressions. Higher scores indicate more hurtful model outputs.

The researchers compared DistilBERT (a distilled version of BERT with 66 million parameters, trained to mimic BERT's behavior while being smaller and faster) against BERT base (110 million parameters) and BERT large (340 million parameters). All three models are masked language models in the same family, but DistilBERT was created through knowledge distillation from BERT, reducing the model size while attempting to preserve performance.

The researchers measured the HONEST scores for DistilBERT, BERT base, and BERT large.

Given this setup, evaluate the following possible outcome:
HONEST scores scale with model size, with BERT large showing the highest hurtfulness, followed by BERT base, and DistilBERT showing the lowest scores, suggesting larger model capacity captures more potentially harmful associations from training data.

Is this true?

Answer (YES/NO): NO